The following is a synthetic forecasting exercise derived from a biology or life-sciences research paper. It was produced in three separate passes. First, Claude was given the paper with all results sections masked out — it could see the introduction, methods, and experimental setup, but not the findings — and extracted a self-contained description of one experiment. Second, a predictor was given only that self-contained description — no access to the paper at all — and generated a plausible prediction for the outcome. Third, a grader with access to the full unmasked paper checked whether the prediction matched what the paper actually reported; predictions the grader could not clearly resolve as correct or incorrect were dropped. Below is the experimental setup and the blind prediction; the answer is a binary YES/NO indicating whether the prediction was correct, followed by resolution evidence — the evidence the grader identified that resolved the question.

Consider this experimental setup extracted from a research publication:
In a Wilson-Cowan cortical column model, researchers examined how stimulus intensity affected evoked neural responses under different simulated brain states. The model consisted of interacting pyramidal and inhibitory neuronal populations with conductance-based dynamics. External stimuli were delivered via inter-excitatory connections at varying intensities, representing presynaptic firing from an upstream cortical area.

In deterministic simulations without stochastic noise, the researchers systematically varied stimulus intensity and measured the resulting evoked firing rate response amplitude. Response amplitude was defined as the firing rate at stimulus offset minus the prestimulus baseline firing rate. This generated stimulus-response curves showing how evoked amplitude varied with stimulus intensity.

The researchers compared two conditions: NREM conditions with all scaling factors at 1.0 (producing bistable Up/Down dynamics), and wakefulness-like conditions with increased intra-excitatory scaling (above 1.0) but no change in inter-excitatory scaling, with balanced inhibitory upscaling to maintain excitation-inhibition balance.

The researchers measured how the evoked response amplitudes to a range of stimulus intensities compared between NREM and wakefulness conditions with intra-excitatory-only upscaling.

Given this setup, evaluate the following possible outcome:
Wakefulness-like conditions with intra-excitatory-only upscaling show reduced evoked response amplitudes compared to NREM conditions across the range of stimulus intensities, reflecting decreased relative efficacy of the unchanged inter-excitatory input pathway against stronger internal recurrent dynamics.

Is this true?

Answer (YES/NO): YES